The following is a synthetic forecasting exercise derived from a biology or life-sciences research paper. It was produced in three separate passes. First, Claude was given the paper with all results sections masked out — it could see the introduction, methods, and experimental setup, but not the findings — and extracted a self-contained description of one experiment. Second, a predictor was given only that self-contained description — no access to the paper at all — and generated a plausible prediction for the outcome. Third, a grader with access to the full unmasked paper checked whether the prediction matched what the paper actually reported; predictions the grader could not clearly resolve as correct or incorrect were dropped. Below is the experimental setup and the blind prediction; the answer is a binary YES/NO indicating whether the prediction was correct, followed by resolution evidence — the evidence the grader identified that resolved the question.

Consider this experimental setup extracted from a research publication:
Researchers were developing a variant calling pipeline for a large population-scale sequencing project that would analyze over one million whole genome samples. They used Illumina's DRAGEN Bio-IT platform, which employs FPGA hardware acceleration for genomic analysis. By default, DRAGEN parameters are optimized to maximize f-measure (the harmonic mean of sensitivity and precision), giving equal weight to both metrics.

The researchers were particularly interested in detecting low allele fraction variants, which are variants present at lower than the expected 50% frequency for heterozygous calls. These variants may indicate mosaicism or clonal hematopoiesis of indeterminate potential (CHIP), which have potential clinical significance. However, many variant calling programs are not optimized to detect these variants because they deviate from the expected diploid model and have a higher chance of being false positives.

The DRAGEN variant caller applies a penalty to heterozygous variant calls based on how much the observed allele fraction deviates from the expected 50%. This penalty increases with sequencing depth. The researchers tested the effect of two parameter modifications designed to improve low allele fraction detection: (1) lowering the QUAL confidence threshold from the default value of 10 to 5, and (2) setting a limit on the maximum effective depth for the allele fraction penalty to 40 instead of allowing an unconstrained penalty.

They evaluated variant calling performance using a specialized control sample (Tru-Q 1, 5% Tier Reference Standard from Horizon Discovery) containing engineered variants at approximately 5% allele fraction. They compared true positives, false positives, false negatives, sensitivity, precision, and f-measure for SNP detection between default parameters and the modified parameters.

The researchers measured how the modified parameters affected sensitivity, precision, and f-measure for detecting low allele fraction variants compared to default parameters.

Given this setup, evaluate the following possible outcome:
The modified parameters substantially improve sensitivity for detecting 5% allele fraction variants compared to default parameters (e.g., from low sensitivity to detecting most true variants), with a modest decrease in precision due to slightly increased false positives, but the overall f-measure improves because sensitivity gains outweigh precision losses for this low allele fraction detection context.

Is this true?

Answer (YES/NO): NO